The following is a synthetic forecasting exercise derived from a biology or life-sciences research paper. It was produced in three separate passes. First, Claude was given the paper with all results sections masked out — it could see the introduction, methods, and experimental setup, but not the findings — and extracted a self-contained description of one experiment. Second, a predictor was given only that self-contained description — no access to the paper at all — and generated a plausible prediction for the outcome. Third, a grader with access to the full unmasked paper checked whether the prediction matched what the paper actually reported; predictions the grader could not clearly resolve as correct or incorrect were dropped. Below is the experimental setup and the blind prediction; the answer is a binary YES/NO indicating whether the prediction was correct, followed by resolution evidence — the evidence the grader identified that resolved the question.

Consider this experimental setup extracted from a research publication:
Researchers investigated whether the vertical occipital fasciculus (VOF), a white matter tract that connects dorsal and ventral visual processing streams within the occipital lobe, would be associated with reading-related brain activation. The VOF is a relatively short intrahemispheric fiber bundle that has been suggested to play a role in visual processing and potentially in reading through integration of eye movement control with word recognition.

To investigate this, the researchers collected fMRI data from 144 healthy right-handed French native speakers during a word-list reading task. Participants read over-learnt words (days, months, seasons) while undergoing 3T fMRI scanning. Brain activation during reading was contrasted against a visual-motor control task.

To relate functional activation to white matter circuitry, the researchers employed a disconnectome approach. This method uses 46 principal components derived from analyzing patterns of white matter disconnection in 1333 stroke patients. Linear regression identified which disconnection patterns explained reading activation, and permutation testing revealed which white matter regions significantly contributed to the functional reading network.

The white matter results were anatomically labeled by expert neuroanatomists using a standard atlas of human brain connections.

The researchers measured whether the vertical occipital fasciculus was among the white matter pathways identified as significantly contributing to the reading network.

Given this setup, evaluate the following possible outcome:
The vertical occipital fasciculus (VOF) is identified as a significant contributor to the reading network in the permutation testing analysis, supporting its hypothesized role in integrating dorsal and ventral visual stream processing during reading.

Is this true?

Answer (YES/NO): YES